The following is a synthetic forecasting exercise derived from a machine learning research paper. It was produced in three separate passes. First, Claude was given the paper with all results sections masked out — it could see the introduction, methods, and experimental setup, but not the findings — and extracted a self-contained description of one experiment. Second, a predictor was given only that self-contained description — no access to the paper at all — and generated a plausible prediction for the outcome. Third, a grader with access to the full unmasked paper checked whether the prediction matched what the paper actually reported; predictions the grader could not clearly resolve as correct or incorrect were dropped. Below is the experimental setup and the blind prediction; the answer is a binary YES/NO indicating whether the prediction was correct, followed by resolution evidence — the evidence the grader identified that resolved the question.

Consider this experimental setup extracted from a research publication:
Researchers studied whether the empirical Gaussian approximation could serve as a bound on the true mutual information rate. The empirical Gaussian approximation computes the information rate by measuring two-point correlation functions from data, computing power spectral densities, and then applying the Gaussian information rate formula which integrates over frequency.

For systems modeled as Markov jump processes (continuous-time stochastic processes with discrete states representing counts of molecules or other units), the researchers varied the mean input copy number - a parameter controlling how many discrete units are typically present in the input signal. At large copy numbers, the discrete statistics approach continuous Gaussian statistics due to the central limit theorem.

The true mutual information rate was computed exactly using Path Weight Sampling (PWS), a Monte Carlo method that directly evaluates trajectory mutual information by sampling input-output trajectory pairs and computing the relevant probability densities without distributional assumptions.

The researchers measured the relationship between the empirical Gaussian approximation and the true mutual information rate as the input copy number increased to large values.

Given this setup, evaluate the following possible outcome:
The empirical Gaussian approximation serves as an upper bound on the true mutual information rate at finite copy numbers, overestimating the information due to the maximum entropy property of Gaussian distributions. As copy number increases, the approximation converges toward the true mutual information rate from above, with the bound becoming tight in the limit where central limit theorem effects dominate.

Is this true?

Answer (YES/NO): NO